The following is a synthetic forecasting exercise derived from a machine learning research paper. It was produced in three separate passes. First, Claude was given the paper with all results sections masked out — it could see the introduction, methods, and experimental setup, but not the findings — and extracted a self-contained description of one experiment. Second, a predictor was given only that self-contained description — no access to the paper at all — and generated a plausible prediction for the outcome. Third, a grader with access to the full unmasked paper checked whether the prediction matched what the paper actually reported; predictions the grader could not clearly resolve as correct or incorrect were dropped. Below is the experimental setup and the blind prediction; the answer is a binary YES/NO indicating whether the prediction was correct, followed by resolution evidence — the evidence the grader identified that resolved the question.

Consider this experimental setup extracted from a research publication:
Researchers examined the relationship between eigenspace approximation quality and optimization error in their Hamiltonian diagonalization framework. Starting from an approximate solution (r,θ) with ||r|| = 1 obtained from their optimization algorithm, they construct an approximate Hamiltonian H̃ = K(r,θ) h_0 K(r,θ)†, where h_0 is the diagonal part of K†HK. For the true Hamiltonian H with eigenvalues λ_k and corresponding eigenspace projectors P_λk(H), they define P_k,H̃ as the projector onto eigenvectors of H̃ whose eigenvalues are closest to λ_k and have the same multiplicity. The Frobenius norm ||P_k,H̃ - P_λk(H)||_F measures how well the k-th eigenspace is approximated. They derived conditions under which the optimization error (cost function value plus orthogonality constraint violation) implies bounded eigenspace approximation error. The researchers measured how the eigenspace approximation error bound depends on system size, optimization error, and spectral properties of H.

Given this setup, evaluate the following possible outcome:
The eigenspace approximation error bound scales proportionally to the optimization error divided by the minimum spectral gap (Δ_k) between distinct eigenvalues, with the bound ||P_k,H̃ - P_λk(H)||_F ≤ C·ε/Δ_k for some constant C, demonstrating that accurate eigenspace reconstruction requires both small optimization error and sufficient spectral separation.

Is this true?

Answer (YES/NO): NO